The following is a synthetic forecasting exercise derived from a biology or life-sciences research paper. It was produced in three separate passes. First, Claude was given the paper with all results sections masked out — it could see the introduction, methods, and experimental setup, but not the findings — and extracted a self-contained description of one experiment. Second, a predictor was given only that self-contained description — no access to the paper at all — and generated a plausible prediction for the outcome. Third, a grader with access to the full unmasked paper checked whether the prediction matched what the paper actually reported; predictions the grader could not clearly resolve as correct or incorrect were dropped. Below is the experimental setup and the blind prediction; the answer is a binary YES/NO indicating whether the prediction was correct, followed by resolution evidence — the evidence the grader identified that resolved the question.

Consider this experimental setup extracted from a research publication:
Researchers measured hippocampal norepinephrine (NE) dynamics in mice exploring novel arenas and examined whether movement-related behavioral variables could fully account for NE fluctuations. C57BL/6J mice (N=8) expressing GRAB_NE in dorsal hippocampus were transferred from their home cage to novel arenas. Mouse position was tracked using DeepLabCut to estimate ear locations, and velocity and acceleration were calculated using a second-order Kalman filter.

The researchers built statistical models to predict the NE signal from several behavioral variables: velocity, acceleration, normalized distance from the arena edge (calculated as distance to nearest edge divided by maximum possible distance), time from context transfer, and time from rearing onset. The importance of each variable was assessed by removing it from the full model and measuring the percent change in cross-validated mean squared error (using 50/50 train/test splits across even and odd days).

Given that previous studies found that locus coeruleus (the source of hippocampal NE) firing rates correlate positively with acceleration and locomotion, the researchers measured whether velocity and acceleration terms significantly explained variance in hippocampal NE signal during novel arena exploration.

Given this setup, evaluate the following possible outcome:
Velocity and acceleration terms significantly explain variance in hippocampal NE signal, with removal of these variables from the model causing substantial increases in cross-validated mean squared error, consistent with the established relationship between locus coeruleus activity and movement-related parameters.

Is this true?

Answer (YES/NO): NO